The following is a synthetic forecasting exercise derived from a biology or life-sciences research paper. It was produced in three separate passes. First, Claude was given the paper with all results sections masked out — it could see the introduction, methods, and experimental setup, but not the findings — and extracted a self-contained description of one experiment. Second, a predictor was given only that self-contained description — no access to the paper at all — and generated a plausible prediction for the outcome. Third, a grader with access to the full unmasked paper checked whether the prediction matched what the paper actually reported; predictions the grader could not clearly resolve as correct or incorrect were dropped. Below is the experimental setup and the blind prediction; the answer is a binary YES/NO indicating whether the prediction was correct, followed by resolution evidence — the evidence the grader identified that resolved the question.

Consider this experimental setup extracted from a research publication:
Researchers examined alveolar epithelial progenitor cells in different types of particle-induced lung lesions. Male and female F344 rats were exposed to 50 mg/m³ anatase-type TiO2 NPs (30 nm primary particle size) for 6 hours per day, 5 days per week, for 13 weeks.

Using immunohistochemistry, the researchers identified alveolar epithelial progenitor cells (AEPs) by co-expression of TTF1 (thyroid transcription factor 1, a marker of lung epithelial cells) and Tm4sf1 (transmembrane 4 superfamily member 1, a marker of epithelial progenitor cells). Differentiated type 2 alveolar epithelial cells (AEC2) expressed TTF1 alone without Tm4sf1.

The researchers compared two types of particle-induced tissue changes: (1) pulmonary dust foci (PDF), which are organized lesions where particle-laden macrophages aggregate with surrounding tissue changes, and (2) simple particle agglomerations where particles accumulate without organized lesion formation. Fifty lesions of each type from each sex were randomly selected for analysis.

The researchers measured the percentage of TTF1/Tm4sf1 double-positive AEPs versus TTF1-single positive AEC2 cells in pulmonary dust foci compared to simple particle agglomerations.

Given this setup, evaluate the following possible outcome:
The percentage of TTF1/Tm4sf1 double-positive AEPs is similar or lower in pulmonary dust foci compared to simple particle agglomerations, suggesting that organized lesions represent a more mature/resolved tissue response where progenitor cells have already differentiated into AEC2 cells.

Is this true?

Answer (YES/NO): NO